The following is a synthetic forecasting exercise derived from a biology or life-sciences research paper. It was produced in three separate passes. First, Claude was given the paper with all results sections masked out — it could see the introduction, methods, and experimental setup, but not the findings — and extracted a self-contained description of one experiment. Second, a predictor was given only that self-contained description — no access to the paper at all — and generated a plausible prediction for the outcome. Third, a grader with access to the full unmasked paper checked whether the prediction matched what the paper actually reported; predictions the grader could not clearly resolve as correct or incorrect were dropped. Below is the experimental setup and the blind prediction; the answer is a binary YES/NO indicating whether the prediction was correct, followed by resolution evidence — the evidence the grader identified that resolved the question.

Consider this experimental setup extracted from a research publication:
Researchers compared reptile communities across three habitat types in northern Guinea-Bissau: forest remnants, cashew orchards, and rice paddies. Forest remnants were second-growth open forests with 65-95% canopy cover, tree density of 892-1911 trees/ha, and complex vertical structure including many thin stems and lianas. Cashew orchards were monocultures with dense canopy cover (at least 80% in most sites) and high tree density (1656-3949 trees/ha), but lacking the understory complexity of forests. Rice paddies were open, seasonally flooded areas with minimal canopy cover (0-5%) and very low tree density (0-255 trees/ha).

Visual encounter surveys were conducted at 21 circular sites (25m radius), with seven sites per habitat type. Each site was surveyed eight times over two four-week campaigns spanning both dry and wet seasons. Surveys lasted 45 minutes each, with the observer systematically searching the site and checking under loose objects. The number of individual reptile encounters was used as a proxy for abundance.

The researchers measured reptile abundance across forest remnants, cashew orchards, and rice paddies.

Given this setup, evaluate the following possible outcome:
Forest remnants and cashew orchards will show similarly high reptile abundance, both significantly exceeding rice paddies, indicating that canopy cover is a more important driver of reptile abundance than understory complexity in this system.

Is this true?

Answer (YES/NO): NO